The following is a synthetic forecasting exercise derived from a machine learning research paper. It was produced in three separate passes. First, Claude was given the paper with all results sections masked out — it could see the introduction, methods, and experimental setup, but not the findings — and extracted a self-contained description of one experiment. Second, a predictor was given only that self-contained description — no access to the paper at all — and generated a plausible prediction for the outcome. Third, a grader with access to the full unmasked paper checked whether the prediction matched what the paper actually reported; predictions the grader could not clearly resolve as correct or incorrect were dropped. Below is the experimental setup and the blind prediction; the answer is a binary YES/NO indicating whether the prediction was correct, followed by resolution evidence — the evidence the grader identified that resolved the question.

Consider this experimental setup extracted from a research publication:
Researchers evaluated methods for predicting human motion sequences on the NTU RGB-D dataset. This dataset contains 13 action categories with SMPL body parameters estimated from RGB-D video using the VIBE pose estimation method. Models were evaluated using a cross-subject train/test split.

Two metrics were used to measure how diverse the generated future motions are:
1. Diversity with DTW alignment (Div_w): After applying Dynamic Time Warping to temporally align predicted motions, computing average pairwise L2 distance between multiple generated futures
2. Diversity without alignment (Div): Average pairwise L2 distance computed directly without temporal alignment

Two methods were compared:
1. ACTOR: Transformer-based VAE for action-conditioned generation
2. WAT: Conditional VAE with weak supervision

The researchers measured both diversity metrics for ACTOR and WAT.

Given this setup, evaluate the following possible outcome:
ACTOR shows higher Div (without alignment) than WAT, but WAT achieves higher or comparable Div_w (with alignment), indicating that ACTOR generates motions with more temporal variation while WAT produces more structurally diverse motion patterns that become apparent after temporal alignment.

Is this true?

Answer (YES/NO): NO